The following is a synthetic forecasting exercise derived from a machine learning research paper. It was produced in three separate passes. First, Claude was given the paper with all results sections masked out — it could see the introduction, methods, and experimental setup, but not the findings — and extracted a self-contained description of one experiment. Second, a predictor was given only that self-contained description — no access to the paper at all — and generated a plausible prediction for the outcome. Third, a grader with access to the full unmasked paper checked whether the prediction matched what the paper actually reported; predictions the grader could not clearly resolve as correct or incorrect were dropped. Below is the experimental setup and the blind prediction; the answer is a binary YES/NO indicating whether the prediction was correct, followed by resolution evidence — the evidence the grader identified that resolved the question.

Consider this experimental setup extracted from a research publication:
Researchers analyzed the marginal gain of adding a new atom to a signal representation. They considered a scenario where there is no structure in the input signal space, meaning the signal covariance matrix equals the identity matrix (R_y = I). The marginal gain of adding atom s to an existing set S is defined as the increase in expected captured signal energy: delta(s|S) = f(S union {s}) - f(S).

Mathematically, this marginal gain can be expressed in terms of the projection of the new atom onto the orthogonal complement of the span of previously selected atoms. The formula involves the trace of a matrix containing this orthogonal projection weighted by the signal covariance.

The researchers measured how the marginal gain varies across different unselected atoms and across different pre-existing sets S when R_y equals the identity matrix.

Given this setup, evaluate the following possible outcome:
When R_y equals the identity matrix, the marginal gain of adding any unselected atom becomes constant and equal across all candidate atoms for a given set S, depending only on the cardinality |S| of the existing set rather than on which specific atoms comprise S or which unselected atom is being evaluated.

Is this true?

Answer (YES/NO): NO